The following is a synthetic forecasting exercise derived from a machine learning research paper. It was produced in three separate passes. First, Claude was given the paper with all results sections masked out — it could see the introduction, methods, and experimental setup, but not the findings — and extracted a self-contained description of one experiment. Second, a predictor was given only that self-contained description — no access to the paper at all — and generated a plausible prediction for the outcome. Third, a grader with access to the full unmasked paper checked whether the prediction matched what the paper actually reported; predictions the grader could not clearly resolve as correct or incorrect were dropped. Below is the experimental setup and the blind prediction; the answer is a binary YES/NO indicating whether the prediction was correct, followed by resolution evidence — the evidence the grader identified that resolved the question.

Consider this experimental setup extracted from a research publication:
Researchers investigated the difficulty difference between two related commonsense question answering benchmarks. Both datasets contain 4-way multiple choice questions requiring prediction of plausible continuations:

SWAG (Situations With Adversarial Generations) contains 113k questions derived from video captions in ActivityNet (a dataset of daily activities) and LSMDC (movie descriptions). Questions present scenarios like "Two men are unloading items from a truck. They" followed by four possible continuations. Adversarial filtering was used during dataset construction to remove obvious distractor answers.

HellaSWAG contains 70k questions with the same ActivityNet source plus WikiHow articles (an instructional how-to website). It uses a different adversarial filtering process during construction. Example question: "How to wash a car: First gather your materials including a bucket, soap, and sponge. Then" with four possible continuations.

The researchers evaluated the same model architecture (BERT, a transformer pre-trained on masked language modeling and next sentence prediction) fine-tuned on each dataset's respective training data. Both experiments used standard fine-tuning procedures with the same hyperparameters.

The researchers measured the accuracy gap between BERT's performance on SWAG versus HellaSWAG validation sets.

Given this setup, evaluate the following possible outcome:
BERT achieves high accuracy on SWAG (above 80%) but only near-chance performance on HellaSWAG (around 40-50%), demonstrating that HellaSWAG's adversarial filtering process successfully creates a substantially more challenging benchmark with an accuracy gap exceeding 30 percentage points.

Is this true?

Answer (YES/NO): NO